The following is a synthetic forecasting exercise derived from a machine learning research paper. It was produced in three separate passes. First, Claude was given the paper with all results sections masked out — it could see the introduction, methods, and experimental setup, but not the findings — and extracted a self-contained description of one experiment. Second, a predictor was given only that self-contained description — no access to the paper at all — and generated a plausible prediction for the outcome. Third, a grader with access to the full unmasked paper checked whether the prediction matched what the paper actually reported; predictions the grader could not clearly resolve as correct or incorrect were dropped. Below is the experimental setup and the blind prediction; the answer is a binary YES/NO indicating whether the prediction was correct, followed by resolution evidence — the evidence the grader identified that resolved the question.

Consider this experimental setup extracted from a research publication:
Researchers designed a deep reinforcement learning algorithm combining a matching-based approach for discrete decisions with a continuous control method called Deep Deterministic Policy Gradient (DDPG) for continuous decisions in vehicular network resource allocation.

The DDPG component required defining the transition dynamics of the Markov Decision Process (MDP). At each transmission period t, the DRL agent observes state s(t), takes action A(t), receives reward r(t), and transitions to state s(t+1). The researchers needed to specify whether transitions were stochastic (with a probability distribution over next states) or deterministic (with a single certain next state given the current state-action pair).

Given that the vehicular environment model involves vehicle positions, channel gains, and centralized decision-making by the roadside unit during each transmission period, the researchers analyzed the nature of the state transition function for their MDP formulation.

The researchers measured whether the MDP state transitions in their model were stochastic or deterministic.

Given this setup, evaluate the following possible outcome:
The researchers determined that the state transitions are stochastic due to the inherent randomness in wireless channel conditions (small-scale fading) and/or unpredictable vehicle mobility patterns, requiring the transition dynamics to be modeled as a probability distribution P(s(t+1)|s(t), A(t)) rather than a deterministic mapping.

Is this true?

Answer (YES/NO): NO